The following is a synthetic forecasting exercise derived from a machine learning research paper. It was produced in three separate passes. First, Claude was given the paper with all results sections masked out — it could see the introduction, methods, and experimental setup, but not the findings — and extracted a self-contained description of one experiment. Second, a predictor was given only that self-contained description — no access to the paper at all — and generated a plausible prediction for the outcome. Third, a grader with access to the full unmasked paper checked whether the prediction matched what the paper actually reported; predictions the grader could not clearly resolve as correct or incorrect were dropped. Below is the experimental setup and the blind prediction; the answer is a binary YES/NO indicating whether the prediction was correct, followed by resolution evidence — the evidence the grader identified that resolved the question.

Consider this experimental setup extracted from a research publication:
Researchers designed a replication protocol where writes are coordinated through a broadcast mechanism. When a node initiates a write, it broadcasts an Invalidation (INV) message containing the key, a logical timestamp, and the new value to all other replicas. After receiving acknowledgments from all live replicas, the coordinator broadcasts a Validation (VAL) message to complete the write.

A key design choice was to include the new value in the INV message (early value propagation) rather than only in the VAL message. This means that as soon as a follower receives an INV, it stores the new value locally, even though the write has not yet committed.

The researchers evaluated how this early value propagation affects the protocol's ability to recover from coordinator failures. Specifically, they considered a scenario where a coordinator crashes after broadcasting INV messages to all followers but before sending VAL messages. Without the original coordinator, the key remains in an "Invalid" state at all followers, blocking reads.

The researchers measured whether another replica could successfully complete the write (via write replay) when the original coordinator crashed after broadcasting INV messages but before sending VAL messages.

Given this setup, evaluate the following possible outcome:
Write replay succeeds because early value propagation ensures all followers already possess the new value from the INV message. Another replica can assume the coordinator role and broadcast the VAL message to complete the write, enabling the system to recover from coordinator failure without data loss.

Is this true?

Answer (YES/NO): YES